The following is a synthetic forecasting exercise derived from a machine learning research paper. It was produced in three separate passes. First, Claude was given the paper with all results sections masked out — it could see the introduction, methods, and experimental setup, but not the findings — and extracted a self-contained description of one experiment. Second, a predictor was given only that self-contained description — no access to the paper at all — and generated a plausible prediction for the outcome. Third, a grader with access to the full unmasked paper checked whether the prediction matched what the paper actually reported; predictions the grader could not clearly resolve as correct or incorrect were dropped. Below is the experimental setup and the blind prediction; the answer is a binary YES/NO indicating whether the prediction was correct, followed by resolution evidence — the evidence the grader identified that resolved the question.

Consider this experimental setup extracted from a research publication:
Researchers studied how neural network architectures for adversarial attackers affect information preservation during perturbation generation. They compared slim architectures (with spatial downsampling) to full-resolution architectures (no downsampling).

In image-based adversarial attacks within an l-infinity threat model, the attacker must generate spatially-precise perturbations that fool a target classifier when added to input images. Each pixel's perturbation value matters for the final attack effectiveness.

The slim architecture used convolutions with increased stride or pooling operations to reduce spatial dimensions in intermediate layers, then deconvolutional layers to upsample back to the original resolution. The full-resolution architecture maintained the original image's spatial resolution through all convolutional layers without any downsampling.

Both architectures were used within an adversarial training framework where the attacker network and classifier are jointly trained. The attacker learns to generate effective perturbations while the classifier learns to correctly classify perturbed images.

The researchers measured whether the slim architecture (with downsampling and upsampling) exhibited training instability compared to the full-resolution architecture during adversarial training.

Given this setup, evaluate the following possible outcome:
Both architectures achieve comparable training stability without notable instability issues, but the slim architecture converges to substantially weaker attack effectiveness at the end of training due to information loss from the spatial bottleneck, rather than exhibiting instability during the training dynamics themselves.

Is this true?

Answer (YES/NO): NO